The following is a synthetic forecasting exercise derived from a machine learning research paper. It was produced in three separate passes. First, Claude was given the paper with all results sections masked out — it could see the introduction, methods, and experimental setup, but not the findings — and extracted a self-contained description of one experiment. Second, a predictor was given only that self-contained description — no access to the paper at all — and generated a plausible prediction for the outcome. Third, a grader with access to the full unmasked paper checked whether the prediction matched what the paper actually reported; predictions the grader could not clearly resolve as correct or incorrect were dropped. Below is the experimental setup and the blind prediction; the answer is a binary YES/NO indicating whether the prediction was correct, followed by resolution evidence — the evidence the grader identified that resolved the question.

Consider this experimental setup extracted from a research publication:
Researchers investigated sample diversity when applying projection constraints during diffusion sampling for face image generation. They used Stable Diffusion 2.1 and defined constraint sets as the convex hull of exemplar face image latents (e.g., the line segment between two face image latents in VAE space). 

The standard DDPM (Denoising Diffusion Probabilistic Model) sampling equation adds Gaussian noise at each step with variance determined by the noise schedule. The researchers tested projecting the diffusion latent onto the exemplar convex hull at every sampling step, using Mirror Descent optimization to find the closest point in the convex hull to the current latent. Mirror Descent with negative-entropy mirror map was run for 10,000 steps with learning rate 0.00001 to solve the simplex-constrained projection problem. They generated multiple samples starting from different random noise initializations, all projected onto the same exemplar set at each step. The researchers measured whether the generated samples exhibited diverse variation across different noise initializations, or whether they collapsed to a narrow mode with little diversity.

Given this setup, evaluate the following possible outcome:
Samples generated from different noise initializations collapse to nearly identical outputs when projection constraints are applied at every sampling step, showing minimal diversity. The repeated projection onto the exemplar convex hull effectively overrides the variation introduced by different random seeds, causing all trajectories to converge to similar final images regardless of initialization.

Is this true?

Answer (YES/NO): YES